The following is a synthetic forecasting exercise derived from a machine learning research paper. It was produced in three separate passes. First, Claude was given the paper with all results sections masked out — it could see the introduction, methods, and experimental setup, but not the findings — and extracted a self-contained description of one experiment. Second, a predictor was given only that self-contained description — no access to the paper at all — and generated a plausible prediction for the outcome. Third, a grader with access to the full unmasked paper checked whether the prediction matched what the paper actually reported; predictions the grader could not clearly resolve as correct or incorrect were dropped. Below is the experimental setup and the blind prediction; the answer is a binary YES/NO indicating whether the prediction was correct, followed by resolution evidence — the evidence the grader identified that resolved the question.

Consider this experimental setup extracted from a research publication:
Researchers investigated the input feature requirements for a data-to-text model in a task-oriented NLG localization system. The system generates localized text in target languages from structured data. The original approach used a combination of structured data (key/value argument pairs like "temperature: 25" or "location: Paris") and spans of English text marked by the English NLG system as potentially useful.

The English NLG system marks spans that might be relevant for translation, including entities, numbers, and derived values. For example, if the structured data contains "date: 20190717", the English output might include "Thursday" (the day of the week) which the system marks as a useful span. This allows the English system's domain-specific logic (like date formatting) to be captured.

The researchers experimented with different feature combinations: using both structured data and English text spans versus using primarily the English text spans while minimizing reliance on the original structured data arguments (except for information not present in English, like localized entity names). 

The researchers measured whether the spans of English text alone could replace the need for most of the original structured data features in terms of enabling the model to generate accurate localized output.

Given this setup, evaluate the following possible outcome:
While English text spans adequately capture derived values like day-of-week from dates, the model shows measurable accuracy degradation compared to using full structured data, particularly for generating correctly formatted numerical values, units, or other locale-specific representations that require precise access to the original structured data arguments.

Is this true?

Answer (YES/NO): NO